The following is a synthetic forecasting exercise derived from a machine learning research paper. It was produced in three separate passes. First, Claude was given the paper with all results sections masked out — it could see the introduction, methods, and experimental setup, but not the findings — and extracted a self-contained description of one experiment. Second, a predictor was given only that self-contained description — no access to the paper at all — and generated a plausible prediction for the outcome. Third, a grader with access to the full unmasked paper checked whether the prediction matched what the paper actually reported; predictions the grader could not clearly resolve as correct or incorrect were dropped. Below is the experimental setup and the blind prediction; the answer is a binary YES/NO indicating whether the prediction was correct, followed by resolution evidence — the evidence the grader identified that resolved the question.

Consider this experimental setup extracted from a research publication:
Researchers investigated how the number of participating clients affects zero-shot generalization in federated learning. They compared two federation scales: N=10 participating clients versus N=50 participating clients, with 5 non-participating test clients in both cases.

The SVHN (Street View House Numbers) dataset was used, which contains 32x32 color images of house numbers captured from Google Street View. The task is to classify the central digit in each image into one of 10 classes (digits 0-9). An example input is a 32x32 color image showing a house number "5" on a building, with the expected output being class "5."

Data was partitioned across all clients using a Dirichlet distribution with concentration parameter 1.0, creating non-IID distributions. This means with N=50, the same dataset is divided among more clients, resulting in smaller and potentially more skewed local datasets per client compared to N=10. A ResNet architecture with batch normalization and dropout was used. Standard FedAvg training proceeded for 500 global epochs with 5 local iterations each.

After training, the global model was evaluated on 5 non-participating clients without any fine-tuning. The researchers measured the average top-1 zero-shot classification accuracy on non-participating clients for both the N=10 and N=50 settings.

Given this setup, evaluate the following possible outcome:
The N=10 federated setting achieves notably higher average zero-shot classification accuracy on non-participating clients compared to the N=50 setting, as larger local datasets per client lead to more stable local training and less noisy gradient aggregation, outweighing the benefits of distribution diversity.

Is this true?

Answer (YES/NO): YES